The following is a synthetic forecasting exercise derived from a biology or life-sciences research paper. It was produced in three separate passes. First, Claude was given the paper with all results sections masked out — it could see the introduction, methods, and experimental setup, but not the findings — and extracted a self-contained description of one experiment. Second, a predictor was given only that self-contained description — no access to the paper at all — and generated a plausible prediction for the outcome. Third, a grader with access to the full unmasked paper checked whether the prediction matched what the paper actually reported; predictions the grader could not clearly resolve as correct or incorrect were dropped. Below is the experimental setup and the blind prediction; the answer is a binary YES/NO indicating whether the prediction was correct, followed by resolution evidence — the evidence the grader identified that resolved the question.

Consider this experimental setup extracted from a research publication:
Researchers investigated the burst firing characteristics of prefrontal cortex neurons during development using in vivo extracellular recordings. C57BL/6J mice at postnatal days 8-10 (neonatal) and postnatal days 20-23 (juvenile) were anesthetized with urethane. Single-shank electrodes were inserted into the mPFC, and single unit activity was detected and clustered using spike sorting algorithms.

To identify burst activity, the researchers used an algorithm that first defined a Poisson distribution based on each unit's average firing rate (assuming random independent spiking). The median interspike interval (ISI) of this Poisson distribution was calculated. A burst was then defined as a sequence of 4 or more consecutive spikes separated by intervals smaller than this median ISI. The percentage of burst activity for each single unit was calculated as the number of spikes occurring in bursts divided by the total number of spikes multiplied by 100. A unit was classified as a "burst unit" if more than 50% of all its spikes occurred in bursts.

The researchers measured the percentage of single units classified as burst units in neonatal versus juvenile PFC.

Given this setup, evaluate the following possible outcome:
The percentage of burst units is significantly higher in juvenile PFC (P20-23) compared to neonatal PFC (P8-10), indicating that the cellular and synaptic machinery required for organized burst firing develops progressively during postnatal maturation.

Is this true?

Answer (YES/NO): YES